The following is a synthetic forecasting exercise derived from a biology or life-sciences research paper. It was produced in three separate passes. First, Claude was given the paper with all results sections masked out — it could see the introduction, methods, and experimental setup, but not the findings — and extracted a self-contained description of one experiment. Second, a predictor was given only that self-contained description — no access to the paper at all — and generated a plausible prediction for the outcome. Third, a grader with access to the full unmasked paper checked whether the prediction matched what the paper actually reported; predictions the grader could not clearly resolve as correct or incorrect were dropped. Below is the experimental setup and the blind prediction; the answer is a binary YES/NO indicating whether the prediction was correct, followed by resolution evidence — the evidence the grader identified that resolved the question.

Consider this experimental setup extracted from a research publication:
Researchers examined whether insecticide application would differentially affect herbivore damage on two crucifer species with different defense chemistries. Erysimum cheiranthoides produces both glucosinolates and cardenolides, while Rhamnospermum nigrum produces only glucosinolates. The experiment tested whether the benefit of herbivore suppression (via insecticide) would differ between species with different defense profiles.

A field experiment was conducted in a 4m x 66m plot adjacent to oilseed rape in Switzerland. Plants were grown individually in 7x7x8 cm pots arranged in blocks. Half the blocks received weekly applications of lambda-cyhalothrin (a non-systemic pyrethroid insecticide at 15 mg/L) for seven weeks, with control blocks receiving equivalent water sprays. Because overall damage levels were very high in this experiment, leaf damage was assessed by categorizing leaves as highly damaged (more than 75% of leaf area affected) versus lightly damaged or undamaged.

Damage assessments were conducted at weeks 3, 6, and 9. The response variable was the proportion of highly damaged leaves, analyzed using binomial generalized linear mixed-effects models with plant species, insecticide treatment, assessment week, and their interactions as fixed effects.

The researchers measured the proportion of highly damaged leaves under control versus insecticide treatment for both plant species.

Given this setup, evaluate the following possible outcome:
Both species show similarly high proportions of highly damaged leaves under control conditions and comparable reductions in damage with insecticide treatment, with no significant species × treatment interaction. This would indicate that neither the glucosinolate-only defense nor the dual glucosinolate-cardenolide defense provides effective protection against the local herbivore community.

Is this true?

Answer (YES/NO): NO